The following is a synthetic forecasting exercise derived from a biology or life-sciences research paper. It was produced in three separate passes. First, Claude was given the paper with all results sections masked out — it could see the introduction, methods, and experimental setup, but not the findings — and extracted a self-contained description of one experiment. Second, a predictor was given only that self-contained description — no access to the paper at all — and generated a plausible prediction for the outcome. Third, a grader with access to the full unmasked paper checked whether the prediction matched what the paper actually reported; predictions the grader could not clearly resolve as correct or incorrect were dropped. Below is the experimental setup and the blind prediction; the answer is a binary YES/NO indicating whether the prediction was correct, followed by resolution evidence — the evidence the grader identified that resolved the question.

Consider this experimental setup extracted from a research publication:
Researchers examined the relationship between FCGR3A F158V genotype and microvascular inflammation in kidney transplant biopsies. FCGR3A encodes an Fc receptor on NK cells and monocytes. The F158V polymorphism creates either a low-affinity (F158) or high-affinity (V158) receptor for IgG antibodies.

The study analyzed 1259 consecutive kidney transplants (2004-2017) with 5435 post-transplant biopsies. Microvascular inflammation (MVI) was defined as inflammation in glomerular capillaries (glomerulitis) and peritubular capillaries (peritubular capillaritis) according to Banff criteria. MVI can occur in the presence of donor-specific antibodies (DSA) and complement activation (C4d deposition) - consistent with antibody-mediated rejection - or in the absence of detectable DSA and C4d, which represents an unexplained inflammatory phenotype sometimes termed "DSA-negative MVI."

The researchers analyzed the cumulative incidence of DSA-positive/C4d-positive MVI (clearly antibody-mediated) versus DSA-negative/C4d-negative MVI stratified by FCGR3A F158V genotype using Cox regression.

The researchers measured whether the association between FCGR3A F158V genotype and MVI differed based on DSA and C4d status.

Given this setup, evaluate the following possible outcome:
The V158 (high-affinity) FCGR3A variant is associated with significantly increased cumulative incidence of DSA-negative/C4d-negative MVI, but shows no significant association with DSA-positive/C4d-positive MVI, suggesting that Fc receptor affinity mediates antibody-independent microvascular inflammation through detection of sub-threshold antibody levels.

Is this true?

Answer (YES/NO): NO